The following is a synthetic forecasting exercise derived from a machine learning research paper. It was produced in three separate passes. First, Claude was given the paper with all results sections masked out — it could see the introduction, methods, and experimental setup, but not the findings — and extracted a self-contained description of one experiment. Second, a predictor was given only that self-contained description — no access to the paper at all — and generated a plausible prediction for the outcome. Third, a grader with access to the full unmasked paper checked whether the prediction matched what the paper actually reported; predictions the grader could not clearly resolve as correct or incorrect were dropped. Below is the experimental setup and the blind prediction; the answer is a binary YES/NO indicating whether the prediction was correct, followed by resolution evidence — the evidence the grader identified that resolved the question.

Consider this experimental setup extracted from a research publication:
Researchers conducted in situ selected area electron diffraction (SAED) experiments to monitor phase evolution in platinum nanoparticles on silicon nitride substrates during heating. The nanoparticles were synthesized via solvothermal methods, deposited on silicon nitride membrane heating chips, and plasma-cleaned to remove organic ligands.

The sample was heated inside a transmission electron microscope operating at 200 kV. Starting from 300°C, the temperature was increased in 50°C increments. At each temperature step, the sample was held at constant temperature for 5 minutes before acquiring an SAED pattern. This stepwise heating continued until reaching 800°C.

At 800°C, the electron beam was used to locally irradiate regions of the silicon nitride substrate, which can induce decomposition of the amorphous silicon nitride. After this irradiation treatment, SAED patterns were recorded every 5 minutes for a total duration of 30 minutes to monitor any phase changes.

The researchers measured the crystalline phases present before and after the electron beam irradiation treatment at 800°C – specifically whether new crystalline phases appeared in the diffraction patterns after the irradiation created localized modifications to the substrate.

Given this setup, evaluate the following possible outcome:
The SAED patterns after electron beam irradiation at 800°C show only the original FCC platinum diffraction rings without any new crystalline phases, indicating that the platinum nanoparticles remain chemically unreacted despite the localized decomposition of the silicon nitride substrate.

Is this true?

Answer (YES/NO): NO